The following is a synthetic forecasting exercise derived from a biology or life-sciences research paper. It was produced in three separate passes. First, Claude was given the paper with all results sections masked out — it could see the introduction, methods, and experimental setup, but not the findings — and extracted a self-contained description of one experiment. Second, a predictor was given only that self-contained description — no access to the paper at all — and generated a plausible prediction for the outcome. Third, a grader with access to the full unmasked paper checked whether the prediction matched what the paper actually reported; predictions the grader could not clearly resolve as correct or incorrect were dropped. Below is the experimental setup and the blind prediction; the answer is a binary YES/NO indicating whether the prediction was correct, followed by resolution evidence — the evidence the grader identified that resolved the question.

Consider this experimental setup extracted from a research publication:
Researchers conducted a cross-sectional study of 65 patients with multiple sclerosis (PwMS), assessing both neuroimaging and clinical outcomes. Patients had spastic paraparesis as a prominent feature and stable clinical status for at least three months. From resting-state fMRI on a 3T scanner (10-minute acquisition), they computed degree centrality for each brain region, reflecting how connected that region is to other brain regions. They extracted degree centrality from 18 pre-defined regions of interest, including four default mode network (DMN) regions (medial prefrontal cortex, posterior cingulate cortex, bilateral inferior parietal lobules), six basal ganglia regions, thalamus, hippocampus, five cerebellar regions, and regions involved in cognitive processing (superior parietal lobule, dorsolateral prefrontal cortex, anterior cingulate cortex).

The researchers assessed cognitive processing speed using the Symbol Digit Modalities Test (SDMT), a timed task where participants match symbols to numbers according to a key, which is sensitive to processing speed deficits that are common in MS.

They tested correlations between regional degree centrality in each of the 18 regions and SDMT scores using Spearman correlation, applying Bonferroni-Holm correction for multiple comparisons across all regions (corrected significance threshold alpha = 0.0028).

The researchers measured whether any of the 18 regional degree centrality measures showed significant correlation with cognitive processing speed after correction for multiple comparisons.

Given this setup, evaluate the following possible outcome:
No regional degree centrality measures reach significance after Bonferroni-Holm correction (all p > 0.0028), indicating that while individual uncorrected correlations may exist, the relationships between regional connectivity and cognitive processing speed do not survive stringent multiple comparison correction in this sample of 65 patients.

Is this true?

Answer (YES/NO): NO